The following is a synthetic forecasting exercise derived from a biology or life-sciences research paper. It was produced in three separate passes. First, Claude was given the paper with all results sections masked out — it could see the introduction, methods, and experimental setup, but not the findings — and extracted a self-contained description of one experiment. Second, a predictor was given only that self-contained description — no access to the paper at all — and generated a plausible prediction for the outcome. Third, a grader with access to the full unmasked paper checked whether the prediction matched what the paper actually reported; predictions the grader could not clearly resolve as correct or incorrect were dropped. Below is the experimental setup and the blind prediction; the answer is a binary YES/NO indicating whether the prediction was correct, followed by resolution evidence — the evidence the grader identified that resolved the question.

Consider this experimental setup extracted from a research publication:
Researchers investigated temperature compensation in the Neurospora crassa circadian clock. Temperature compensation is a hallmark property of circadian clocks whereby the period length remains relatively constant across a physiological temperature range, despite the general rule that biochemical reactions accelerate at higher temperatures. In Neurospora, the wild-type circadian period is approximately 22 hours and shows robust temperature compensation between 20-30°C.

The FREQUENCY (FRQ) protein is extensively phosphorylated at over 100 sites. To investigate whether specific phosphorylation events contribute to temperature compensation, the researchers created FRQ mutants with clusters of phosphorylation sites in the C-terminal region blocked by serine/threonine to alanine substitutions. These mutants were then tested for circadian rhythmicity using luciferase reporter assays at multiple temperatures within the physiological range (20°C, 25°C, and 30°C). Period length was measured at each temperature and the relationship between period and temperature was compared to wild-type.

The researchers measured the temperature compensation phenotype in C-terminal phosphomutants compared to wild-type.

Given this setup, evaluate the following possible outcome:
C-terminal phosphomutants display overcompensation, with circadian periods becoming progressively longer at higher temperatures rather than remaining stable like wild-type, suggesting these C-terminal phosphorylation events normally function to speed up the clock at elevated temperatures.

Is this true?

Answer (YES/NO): YES